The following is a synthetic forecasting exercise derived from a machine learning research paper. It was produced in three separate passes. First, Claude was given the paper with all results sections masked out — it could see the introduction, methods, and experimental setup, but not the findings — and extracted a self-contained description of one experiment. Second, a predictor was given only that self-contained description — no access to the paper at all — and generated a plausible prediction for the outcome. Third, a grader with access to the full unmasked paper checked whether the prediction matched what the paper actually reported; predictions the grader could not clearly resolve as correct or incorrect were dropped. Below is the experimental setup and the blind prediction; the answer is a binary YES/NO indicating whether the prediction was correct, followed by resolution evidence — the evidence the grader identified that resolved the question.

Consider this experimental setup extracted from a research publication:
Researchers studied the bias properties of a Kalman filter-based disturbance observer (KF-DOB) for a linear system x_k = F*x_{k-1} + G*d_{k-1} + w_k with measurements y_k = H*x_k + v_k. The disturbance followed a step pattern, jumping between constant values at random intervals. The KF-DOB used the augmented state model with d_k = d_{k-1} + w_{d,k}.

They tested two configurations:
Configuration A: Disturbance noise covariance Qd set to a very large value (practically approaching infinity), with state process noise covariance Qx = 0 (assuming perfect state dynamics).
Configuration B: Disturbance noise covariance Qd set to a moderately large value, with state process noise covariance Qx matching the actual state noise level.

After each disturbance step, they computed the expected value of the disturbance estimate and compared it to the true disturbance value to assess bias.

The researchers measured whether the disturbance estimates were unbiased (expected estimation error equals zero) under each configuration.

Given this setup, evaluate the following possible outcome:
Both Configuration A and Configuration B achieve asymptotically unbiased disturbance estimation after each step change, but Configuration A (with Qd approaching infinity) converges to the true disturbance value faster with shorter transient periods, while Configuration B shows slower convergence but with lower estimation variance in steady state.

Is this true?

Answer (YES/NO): NO